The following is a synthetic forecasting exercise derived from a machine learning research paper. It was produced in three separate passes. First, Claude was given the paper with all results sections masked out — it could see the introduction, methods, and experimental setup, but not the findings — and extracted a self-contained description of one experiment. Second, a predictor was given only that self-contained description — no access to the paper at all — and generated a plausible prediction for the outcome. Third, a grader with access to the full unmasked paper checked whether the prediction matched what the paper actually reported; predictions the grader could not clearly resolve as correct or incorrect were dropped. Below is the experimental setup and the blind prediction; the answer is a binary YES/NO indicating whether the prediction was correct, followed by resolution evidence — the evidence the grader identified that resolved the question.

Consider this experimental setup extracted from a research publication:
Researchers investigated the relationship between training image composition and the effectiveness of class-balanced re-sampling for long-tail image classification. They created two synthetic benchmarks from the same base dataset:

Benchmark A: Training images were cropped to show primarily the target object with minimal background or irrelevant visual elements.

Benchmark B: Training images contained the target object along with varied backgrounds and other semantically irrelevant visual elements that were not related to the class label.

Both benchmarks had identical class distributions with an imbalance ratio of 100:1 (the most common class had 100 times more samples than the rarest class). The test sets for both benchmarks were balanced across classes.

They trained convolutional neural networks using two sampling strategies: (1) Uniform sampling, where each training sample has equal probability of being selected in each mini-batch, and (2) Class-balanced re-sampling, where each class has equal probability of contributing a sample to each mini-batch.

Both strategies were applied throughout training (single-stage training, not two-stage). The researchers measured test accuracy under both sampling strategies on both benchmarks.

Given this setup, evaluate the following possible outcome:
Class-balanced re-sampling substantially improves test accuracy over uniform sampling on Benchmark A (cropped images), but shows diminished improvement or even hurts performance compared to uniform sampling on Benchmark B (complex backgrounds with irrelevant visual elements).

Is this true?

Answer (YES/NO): YES